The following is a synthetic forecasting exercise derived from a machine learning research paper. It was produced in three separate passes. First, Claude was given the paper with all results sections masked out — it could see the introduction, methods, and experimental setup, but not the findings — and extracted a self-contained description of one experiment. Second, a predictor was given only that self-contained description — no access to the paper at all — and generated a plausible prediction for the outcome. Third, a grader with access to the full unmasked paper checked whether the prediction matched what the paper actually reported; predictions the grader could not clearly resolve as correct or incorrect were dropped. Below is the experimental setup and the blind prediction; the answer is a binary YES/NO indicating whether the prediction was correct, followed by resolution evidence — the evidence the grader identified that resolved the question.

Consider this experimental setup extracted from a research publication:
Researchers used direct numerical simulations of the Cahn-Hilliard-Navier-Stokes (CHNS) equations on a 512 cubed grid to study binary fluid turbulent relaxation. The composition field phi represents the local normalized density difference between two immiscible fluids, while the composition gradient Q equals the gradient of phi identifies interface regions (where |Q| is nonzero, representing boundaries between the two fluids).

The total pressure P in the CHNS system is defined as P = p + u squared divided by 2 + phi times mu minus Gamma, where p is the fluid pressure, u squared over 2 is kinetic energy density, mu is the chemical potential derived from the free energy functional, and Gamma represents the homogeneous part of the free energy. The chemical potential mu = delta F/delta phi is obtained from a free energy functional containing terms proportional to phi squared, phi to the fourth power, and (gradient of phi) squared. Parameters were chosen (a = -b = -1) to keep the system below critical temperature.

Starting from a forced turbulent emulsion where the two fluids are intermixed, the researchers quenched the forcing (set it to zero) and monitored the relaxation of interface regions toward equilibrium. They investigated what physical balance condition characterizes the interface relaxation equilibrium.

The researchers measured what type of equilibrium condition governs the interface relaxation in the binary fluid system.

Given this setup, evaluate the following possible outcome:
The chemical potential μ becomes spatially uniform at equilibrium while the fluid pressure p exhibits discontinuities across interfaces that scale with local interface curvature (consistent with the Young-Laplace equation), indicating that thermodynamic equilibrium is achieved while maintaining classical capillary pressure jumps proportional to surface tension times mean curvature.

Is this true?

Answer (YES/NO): NO